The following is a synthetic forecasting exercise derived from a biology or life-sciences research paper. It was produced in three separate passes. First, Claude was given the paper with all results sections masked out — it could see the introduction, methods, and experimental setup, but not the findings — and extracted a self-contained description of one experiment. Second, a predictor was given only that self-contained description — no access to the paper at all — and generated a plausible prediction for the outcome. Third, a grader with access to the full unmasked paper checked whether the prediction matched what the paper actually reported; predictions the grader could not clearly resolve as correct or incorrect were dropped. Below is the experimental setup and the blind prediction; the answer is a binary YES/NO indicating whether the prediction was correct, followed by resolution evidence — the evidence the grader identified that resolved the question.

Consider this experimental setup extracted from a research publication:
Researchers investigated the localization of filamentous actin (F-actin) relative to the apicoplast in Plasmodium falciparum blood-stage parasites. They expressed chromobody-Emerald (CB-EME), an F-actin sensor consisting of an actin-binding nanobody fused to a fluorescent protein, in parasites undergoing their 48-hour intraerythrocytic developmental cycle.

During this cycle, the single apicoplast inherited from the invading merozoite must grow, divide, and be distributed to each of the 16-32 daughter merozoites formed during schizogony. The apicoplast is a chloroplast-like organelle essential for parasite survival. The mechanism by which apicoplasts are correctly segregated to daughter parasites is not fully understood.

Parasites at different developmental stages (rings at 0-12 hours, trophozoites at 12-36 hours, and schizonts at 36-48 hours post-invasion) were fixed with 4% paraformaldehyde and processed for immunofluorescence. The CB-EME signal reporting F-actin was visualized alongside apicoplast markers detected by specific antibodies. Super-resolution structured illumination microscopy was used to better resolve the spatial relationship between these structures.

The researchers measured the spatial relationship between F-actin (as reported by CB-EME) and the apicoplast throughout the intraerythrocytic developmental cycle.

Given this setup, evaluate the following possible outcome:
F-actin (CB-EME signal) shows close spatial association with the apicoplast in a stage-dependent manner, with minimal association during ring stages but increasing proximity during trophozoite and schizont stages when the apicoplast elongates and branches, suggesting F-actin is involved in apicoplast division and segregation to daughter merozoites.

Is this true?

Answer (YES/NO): NO